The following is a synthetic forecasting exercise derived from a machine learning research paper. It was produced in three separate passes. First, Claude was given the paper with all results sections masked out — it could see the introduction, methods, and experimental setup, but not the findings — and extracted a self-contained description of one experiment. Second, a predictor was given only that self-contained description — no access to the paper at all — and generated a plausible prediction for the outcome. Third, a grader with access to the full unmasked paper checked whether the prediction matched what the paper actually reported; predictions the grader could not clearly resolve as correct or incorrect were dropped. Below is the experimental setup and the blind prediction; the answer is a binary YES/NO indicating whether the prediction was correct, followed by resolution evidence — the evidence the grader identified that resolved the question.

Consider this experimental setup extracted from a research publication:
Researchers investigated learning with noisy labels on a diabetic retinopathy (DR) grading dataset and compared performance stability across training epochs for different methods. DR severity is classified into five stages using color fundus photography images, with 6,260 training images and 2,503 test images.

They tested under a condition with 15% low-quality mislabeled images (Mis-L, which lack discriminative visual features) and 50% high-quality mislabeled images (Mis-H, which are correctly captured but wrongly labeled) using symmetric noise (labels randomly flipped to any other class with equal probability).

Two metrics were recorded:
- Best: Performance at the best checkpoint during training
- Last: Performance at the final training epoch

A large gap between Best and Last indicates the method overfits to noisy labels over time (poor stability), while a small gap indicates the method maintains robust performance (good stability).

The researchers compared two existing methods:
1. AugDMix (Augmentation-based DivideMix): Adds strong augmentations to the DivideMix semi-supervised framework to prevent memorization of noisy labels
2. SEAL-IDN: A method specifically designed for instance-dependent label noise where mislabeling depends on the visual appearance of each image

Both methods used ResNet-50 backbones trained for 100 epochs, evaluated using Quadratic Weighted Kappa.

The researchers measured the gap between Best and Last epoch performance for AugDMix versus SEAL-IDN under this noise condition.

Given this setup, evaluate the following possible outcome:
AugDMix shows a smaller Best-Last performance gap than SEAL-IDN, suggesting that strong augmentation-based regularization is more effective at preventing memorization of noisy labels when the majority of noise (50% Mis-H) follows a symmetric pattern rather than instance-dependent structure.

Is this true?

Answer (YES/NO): NO